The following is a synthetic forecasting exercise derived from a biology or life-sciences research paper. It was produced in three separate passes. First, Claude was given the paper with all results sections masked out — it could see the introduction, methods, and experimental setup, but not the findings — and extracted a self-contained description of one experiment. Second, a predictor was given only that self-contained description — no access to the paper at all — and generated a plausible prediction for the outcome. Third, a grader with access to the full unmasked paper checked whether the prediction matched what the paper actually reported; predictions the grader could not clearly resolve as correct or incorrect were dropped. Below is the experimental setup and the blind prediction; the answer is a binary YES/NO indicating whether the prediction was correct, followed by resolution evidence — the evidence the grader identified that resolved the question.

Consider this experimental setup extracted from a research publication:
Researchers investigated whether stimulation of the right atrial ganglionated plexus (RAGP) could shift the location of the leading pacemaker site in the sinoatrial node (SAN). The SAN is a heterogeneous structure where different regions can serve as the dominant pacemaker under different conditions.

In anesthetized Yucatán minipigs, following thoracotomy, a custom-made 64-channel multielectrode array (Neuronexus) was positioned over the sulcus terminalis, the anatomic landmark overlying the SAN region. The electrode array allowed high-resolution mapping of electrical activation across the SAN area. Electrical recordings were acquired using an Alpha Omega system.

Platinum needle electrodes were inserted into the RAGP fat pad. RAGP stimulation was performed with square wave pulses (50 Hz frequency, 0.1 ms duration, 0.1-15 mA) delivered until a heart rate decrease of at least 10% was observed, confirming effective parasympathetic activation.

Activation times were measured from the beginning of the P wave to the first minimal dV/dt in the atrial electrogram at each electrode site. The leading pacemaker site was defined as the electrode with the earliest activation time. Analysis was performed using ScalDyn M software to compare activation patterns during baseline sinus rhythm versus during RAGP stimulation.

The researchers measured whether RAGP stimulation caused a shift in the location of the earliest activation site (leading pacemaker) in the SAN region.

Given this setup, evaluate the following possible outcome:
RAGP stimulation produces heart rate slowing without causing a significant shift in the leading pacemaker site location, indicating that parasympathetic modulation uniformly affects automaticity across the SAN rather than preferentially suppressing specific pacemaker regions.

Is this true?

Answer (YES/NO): NO